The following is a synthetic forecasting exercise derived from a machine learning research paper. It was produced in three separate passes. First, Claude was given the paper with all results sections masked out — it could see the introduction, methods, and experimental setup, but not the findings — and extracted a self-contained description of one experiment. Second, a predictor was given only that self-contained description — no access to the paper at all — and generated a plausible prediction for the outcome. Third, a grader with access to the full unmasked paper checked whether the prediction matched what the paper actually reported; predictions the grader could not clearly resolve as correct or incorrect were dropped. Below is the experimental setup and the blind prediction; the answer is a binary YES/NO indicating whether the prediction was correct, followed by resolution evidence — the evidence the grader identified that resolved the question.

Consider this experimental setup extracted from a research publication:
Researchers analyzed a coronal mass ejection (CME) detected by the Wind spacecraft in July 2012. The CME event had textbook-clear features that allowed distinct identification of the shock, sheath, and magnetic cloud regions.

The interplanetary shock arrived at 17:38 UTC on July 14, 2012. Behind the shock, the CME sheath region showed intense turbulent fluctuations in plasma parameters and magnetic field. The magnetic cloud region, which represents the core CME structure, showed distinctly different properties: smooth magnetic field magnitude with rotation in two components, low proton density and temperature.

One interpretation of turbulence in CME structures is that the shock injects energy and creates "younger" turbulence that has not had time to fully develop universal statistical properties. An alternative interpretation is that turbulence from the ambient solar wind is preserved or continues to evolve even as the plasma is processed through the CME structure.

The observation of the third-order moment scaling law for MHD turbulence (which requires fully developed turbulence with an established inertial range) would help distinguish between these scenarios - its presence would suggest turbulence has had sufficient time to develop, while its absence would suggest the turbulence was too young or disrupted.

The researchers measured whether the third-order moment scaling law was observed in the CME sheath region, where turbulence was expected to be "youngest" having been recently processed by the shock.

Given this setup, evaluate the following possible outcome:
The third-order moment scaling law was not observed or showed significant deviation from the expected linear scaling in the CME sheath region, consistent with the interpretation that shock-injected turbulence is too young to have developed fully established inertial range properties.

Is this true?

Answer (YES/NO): NO